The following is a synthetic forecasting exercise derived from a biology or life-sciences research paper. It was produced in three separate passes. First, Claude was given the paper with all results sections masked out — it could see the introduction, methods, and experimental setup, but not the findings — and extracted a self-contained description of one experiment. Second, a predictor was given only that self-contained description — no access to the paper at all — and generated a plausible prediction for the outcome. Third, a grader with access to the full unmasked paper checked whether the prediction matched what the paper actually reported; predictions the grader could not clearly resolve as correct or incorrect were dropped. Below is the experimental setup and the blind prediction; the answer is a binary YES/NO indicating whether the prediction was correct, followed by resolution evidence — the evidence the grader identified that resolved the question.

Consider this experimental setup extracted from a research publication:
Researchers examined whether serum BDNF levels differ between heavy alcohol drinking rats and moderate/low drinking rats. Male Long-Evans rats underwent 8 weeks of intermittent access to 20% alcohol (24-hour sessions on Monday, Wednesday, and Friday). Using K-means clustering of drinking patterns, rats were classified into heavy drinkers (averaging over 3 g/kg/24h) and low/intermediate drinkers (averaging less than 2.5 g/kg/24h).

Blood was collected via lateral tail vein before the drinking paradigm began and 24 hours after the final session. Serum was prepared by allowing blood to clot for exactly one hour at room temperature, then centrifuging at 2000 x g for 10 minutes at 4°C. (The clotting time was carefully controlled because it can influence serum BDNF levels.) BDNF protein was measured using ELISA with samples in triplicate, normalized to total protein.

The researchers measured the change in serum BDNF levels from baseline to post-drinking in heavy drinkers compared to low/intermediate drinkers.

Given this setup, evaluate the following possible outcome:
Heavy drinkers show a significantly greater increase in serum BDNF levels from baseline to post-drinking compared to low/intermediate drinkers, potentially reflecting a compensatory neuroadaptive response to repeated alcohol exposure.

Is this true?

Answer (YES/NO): NO